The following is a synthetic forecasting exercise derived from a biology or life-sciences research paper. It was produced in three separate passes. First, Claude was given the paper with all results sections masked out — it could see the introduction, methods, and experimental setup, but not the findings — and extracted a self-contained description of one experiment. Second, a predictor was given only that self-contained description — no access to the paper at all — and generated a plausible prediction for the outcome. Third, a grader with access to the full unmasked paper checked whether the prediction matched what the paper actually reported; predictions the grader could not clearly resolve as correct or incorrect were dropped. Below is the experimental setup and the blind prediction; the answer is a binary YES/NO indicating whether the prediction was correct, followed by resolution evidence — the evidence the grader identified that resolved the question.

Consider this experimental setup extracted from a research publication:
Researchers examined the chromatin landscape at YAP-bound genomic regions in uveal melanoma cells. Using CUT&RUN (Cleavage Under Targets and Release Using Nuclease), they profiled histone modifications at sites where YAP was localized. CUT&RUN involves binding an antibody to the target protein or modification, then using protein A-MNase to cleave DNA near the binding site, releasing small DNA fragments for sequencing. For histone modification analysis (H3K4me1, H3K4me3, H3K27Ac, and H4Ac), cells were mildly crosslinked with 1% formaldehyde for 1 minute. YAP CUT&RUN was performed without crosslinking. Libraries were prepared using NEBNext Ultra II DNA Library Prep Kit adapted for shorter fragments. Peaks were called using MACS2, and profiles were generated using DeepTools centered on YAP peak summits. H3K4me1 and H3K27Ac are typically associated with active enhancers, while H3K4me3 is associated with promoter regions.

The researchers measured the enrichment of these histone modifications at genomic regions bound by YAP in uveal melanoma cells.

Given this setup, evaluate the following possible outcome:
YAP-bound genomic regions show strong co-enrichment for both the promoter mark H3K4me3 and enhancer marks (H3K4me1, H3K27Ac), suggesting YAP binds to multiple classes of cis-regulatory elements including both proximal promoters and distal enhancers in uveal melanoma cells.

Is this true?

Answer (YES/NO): NO